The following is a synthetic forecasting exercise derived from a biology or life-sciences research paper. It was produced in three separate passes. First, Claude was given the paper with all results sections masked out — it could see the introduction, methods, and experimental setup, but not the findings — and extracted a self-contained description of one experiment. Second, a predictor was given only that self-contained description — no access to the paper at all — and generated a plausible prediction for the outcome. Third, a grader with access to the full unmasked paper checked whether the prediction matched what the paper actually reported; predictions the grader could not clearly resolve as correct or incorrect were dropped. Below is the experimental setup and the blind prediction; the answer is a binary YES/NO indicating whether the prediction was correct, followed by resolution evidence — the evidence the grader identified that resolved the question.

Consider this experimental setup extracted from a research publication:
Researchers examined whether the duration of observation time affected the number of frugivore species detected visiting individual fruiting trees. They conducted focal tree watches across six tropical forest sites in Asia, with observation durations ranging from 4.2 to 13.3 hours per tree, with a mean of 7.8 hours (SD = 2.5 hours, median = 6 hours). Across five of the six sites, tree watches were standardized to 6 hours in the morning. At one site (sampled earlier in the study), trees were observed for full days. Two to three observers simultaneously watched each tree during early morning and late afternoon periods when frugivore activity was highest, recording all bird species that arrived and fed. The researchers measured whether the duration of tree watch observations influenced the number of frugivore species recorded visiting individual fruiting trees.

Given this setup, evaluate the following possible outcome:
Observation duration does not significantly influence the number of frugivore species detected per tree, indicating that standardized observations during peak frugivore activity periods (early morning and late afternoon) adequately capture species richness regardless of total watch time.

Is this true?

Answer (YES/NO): YES